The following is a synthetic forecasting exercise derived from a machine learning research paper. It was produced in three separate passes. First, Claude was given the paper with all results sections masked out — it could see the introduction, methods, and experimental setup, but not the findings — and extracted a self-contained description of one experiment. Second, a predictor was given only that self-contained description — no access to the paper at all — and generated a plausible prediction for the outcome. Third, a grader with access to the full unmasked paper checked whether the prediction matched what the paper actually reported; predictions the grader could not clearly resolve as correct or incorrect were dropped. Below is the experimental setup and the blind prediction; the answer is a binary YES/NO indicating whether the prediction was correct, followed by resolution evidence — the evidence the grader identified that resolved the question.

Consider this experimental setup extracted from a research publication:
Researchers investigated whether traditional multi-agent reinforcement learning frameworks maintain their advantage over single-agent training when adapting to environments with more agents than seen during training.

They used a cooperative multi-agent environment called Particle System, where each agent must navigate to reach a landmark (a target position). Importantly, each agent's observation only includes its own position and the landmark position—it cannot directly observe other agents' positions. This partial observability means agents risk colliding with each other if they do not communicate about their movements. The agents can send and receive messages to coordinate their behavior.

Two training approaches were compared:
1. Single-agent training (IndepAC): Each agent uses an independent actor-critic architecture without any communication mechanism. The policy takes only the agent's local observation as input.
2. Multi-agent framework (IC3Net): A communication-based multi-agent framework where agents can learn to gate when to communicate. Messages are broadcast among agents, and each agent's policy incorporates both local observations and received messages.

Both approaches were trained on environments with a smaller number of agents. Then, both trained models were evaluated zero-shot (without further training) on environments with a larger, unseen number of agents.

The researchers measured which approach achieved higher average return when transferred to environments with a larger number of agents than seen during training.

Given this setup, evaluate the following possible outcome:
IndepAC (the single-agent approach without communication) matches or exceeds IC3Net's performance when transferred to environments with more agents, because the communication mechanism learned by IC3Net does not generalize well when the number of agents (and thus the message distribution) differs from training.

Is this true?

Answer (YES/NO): YES